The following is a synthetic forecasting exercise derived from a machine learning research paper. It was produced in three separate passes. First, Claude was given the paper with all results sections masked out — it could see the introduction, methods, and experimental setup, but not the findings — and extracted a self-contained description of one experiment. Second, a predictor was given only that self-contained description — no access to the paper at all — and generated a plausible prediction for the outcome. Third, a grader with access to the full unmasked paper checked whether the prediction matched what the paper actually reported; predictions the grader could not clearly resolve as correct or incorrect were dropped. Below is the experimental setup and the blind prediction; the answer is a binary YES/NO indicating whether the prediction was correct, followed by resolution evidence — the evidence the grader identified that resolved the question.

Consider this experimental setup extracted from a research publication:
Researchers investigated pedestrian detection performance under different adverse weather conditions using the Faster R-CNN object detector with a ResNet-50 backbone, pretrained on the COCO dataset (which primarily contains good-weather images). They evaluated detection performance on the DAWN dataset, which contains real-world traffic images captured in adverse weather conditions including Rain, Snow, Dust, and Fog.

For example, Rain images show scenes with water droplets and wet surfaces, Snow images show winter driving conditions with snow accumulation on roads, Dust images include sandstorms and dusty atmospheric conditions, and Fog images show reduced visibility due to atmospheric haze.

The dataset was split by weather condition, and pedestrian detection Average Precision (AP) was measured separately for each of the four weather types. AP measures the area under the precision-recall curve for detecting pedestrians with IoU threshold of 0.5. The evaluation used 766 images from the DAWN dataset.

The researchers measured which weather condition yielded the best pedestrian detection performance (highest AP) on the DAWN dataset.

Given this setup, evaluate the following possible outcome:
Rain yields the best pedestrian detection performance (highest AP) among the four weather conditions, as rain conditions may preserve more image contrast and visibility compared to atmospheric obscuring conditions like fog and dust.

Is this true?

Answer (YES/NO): NO